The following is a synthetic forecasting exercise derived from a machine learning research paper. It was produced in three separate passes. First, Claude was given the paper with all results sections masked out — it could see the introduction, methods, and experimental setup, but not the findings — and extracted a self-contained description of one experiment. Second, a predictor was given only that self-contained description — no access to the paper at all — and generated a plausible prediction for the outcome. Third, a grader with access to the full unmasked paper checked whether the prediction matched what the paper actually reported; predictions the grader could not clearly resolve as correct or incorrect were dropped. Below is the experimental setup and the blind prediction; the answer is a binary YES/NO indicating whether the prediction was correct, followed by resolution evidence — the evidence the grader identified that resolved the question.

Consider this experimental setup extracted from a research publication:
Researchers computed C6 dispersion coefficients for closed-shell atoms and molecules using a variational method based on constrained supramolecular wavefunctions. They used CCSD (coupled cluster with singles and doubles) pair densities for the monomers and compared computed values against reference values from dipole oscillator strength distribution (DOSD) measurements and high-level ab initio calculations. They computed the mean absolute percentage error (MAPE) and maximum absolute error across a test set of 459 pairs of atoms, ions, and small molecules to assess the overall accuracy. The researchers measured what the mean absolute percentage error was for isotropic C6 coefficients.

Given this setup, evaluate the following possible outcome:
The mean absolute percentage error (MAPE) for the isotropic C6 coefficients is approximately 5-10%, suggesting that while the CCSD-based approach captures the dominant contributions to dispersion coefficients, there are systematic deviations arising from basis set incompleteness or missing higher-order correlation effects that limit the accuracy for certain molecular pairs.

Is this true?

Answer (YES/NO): YES